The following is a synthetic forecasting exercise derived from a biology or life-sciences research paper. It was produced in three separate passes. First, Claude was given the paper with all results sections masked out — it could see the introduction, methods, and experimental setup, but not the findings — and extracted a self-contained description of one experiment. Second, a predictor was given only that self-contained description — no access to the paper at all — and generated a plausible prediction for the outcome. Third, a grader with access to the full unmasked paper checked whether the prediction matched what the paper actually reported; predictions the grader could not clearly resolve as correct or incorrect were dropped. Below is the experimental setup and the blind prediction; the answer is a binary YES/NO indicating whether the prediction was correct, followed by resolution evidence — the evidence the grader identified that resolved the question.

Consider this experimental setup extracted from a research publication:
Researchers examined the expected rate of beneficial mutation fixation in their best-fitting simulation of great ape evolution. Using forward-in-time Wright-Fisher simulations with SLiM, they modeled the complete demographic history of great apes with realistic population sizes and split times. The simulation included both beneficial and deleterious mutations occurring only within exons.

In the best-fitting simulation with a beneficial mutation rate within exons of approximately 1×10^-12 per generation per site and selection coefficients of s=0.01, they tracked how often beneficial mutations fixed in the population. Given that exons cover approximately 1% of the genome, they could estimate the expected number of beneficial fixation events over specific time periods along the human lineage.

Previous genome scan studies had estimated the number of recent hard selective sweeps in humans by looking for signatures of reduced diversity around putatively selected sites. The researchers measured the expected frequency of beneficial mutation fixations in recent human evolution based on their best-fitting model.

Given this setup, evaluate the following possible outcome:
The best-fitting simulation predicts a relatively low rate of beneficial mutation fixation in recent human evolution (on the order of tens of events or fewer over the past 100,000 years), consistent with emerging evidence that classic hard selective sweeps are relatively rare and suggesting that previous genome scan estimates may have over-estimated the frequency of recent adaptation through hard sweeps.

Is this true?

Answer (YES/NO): NO